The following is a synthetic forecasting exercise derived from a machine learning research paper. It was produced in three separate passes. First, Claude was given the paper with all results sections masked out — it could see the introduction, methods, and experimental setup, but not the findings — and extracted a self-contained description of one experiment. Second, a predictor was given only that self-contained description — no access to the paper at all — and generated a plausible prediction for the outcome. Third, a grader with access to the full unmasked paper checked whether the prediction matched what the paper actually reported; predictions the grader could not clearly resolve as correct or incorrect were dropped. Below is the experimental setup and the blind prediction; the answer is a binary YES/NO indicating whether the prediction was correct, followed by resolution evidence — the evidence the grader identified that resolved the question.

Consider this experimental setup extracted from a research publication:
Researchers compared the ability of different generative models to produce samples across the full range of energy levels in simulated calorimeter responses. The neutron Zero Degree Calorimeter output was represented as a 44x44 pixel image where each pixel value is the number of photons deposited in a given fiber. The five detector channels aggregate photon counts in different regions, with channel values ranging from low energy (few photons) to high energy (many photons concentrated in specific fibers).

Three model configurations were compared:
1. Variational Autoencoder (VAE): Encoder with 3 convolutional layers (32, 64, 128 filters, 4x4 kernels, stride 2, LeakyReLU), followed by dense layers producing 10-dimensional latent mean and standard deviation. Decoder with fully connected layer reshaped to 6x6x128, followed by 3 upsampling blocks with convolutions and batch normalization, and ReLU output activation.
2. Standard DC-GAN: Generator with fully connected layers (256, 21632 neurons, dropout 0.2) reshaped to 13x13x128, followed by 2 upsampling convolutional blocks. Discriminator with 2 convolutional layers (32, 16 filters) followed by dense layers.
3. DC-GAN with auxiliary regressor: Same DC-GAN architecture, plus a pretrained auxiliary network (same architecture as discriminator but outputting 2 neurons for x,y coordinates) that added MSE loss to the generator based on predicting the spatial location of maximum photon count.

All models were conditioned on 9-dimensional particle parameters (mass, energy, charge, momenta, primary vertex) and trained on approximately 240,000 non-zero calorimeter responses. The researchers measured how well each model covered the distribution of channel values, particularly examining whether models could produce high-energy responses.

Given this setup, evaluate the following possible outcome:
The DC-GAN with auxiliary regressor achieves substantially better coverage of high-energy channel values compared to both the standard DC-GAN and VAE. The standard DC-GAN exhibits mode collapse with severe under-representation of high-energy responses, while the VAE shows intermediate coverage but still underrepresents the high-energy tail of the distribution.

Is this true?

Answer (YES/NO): NO